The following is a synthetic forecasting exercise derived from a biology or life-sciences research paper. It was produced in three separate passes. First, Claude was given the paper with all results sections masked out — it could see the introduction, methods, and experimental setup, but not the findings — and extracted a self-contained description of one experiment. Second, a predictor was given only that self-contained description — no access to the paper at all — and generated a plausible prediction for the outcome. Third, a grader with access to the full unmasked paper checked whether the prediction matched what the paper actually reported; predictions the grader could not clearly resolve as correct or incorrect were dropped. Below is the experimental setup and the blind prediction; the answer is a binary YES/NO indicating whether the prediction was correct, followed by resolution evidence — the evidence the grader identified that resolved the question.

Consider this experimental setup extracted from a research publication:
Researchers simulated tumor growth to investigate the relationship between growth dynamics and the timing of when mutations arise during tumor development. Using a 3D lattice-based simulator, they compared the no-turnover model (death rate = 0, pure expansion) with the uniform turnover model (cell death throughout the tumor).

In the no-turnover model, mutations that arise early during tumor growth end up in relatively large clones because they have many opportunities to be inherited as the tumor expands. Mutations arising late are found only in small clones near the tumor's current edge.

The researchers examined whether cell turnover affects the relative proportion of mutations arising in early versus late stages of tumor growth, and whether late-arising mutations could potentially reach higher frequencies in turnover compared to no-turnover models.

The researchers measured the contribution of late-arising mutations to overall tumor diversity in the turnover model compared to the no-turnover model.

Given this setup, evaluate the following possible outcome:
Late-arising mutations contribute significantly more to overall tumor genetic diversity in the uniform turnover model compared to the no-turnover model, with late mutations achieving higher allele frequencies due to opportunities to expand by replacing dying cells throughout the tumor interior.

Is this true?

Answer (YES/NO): YES